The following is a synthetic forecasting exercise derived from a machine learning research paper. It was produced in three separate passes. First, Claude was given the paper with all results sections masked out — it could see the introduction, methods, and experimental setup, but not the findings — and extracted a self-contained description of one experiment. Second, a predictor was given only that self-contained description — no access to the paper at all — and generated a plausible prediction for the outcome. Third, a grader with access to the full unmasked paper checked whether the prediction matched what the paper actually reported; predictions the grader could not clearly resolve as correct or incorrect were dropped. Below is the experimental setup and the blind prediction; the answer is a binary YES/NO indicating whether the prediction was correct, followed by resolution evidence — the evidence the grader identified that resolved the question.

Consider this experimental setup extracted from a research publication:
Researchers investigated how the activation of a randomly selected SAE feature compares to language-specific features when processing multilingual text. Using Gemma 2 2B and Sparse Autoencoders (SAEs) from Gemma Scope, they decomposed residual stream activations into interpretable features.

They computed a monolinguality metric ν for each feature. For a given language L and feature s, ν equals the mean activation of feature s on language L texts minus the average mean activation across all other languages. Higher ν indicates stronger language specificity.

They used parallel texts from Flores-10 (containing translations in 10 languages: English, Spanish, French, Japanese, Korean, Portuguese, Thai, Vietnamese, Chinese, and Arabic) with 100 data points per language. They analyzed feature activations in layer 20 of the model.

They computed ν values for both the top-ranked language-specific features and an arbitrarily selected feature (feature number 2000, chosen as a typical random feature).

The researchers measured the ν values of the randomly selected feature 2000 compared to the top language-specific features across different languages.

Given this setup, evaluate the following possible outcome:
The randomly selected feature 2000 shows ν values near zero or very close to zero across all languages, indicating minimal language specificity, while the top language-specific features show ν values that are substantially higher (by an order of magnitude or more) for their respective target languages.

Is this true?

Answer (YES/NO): YES